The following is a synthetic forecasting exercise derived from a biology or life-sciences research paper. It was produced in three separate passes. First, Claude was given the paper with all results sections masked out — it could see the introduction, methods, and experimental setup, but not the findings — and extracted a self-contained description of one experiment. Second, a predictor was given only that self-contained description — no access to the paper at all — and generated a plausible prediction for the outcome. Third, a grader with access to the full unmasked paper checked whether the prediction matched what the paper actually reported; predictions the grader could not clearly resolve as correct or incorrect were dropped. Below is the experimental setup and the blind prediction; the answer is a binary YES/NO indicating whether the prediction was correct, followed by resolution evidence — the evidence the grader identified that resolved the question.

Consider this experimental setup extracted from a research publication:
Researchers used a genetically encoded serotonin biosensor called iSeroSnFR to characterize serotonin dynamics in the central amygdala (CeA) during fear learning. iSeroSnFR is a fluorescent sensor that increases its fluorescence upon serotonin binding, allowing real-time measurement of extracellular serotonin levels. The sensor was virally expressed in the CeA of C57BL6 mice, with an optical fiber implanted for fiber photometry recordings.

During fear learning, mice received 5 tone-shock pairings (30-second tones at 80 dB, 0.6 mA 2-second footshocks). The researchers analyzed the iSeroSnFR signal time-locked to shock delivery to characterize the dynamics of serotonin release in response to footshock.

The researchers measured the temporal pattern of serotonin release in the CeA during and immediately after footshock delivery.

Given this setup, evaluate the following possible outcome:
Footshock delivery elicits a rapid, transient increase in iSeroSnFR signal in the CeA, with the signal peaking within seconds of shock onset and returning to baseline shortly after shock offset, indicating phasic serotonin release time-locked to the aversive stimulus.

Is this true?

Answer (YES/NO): NO